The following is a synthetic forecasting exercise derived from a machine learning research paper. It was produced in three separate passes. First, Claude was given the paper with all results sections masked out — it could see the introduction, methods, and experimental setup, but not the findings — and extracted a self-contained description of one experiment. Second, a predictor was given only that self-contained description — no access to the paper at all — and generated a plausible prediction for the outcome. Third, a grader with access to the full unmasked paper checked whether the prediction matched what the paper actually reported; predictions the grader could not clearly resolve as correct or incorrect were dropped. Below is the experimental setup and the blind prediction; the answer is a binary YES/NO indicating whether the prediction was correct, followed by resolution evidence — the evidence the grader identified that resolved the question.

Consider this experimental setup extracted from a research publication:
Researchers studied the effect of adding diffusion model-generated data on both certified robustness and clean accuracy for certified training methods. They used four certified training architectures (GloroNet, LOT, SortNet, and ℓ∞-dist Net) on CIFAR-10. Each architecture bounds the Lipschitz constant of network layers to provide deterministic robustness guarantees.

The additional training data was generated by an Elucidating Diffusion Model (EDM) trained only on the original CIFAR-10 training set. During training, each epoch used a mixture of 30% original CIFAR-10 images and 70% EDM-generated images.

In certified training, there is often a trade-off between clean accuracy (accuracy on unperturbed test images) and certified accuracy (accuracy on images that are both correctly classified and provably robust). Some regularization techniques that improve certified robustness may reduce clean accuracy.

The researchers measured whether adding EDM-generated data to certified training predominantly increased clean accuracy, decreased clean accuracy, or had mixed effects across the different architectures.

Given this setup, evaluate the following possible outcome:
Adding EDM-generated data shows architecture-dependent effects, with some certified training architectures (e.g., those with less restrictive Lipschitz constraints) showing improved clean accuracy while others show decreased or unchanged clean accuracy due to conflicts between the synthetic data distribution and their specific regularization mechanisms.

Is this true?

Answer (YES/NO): NO